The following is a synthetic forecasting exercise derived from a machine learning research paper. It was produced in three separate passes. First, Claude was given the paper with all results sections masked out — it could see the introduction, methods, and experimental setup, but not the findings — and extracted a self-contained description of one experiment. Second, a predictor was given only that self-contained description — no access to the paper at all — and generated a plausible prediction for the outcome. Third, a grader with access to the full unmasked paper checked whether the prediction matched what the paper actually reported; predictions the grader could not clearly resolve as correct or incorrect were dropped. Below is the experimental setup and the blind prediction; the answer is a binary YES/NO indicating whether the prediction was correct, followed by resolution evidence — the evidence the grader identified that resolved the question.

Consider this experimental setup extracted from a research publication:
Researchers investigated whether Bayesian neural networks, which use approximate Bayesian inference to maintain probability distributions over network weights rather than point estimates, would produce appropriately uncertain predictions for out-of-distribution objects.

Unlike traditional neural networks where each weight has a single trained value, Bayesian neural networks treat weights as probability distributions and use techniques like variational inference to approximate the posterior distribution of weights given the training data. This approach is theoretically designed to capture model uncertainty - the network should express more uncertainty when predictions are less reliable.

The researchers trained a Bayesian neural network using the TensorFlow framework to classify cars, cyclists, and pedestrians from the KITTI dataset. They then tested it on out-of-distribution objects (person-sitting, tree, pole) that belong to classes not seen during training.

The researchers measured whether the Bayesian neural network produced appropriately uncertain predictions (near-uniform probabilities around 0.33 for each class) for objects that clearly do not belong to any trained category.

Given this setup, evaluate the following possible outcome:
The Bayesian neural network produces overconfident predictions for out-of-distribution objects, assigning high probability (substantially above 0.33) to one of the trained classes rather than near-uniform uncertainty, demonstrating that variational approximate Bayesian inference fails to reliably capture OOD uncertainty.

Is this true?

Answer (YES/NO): YES